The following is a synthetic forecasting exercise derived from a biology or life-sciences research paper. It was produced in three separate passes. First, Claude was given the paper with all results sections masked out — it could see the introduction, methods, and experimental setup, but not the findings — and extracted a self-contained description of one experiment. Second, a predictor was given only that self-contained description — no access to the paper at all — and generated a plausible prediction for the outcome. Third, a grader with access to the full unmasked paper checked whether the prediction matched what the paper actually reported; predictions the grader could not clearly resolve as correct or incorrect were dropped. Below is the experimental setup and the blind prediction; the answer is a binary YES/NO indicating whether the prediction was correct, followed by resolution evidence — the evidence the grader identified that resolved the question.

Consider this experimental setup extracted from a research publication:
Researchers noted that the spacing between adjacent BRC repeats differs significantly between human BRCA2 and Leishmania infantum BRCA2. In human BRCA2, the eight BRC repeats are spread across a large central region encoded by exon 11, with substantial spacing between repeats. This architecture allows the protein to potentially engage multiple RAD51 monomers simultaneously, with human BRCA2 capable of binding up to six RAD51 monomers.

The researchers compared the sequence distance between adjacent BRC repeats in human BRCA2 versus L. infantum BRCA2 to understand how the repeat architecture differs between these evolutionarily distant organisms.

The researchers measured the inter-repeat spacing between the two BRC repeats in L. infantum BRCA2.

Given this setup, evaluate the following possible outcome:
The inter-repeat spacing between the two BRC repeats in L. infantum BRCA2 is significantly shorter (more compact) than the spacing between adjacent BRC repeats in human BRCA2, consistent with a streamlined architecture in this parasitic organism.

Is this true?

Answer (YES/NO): YES